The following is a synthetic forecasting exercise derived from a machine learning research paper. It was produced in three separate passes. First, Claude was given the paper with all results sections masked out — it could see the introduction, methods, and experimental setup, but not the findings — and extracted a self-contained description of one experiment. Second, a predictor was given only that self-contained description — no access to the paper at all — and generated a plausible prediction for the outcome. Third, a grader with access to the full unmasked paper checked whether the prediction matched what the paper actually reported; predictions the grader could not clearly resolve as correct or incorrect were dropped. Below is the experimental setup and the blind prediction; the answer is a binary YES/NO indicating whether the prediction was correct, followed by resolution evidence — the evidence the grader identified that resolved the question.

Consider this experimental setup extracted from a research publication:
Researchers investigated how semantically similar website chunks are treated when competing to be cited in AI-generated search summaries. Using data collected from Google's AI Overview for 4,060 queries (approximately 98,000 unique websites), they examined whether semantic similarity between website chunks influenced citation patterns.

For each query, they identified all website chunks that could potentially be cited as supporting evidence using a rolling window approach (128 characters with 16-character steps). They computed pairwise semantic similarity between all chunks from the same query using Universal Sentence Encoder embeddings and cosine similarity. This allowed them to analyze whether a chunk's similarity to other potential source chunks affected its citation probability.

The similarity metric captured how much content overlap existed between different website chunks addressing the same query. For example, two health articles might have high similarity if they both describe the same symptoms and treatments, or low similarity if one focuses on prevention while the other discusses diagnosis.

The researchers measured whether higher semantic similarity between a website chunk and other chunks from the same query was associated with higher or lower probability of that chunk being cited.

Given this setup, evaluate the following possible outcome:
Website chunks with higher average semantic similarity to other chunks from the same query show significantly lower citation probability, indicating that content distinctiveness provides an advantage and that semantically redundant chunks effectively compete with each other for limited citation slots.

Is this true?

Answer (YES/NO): NO